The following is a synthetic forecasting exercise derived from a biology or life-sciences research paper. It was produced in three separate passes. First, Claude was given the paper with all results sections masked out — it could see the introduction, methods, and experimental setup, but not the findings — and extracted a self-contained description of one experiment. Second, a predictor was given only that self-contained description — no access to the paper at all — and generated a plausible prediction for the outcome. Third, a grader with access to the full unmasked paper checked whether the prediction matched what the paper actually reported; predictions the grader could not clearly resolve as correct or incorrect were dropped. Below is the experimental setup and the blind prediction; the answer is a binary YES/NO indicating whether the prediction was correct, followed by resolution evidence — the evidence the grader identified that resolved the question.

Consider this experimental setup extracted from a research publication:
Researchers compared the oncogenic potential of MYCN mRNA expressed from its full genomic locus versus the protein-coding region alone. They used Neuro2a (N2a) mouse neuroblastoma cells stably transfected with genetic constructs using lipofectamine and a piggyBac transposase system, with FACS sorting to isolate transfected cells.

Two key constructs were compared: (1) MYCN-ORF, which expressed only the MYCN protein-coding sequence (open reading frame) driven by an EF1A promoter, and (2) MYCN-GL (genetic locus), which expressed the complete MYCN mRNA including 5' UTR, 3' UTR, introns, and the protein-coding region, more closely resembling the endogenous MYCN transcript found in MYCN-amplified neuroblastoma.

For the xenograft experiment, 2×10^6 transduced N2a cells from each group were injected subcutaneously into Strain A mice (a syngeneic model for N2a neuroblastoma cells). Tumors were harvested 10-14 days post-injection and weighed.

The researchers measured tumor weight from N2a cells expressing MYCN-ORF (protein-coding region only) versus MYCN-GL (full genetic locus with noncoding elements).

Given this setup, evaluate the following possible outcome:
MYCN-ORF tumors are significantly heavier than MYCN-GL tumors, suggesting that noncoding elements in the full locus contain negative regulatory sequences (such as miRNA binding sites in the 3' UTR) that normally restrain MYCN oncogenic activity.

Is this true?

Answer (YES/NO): NO